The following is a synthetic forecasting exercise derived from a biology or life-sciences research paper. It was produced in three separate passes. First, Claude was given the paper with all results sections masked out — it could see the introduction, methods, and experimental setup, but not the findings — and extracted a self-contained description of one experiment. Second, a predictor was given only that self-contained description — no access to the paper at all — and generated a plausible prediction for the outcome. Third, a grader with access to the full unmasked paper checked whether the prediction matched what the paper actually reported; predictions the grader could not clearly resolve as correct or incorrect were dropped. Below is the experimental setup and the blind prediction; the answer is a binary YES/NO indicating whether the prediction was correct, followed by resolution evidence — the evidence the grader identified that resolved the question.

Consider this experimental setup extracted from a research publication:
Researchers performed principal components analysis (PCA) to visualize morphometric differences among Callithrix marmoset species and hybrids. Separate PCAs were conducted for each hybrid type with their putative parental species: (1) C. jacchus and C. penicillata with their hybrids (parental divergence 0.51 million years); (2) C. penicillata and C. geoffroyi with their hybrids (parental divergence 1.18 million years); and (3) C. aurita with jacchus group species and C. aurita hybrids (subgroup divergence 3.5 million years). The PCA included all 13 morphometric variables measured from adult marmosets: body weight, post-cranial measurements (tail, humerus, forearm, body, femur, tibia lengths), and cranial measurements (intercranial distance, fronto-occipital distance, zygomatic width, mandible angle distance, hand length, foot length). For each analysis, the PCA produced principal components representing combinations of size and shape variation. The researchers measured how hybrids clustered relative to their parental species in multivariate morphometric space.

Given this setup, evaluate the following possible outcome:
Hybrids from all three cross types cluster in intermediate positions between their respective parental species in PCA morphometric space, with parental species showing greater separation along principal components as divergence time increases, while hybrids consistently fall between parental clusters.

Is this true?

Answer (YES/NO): NO